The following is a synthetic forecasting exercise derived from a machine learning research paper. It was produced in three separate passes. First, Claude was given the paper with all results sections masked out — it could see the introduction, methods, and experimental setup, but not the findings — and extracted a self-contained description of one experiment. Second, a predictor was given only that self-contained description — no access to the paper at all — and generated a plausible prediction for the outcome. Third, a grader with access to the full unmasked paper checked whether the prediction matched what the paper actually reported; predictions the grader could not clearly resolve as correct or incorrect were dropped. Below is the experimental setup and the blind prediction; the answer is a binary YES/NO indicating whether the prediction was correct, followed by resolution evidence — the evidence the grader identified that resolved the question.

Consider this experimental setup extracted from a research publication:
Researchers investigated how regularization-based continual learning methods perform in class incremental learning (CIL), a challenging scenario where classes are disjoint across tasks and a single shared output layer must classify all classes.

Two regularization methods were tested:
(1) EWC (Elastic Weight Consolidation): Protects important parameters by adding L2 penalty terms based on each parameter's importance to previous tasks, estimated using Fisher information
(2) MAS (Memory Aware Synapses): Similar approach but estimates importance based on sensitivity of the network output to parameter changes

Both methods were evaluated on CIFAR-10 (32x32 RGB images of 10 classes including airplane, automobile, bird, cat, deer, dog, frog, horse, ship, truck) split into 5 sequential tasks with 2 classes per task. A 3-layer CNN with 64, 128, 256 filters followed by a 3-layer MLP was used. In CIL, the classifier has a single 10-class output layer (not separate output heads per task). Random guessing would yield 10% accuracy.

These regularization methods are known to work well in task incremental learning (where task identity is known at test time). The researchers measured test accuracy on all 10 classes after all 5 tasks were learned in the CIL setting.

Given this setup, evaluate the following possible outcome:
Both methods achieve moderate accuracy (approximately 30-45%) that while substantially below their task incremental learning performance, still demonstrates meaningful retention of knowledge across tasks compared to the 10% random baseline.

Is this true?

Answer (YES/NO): NO